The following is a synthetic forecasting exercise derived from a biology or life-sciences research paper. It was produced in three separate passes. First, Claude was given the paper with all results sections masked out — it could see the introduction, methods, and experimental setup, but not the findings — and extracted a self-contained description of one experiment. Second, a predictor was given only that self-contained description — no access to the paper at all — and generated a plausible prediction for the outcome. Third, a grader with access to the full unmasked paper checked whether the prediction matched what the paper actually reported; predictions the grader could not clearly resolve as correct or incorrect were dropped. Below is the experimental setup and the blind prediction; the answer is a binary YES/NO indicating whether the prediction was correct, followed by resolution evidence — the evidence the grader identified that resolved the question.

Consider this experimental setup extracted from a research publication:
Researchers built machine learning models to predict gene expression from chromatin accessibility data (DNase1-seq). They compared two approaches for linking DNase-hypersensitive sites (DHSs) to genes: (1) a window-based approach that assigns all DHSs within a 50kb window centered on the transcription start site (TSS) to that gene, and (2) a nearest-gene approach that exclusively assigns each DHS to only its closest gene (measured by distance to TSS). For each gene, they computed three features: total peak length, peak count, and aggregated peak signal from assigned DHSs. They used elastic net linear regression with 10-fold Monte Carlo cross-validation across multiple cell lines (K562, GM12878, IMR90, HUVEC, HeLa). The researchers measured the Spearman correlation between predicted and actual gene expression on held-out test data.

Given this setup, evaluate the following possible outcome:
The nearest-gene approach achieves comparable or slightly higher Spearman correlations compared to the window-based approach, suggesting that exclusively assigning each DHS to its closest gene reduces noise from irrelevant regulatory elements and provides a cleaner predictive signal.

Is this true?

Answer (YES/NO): NO